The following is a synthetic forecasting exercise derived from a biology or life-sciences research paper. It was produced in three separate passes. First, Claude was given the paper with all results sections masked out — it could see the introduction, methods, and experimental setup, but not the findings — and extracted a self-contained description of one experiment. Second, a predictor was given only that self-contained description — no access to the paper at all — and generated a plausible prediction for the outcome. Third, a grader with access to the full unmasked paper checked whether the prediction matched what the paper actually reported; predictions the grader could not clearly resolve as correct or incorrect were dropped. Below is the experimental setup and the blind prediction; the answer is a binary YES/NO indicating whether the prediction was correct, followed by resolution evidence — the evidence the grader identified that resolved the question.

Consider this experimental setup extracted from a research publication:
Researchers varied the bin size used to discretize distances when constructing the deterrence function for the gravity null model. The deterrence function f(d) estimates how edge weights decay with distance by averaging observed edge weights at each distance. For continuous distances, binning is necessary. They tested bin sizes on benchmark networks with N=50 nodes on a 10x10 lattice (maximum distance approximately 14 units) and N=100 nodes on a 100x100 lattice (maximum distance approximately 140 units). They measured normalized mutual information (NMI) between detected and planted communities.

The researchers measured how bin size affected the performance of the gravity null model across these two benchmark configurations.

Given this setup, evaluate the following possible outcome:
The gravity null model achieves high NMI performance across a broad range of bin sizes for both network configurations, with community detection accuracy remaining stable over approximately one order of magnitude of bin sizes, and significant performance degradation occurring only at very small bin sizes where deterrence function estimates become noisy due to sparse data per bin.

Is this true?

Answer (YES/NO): NO